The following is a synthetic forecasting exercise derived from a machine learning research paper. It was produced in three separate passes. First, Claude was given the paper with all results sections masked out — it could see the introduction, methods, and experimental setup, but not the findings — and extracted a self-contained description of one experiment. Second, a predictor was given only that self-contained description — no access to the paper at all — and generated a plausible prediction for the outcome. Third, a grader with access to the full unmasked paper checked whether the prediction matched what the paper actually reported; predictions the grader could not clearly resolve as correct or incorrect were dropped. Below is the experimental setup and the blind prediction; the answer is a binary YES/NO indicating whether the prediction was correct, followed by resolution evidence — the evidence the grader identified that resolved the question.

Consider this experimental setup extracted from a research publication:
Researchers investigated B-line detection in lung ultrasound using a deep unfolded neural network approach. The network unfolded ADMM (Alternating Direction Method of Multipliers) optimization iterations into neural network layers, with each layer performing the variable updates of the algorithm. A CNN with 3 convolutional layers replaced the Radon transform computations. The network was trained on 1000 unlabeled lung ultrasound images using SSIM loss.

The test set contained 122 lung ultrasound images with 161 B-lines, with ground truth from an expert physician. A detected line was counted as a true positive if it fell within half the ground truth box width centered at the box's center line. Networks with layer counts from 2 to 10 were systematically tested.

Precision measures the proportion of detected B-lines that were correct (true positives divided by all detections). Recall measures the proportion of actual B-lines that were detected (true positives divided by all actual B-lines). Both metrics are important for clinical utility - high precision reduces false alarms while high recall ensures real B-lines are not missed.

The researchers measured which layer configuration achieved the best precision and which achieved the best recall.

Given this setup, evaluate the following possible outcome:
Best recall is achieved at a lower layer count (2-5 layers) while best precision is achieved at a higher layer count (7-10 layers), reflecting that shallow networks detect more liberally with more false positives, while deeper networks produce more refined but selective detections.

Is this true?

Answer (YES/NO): NO